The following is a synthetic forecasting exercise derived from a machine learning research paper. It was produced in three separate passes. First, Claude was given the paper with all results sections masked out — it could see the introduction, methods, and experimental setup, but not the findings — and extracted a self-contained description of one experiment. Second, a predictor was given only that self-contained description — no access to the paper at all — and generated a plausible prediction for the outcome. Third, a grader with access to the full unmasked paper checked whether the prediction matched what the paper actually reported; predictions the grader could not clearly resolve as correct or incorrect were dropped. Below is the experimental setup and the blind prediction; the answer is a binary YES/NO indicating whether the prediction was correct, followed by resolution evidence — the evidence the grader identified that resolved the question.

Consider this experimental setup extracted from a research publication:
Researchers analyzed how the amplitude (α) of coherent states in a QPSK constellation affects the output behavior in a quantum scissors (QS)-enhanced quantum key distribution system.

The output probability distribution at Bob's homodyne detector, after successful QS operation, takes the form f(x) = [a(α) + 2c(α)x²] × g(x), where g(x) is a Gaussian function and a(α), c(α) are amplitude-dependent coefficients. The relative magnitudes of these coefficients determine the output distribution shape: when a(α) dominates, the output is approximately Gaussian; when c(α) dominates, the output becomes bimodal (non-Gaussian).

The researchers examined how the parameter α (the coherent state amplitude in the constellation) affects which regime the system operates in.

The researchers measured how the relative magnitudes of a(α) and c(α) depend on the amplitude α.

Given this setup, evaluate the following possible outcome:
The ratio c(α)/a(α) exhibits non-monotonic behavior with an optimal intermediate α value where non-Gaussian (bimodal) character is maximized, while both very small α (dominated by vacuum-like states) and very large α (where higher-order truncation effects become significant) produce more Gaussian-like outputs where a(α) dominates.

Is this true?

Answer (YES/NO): NO